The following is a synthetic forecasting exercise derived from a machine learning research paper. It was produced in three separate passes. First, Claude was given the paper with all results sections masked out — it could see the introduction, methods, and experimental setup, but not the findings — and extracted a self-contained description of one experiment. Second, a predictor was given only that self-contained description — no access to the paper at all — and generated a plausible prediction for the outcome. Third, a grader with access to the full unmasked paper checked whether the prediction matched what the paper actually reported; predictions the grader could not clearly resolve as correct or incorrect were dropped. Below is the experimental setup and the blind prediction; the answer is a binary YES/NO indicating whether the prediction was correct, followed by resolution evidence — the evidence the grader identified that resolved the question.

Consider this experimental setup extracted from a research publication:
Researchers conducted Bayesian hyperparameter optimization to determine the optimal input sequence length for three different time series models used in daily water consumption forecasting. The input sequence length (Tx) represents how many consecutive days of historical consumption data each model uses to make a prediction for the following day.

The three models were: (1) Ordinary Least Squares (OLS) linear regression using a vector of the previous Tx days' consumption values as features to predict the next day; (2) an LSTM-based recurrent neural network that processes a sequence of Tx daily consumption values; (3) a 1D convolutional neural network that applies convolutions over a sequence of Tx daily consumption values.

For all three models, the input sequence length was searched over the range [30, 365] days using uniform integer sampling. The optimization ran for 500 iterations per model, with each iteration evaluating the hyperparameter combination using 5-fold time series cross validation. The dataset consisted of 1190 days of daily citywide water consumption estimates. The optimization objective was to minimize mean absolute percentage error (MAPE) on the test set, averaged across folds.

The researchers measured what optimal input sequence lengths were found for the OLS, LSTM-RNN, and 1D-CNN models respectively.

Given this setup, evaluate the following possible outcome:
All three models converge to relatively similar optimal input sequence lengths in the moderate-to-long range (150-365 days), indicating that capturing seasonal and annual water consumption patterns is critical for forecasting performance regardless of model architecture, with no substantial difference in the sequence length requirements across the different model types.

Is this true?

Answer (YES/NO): NO